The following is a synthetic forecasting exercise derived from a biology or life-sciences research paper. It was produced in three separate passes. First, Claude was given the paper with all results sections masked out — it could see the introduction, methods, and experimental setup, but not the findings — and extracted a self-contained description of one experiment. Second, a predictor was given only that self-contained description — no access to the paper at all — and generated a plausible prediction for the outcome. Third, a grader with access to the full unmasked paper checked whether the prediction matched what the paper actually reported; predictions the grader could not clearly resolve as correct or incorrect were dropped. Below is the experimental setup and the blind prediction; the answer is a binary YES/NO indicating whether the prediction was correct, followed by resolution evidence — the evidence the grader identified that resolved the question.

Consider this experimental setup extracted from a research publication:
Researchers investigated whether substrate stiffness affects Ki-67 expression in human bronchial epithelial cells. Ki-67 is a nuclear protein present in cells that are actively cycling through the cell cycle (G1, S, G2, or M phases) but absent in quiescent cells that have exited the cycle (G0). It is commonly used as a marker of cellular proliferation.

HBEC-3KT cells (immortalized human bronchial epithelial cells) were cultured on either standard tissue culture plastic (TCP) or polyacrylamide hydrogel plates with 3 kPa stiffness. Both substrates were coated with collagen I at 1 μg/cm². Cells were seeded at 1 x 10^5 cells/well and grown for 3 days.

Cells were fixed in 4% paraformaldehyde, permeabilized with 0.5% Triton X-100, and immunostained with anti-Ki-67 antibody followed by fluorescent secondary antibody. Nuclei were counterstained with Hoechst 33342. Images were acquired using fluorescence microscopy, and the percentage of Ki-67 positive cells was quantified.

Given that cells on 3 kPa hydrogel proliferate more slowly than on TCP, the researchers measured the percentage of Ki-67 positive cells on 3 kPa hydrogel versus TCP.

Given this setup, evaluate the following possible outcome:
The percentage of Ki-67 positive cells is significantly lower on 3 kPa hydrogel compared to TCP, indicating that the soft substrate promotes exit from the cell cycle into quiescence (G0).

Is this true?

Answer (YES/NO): NO